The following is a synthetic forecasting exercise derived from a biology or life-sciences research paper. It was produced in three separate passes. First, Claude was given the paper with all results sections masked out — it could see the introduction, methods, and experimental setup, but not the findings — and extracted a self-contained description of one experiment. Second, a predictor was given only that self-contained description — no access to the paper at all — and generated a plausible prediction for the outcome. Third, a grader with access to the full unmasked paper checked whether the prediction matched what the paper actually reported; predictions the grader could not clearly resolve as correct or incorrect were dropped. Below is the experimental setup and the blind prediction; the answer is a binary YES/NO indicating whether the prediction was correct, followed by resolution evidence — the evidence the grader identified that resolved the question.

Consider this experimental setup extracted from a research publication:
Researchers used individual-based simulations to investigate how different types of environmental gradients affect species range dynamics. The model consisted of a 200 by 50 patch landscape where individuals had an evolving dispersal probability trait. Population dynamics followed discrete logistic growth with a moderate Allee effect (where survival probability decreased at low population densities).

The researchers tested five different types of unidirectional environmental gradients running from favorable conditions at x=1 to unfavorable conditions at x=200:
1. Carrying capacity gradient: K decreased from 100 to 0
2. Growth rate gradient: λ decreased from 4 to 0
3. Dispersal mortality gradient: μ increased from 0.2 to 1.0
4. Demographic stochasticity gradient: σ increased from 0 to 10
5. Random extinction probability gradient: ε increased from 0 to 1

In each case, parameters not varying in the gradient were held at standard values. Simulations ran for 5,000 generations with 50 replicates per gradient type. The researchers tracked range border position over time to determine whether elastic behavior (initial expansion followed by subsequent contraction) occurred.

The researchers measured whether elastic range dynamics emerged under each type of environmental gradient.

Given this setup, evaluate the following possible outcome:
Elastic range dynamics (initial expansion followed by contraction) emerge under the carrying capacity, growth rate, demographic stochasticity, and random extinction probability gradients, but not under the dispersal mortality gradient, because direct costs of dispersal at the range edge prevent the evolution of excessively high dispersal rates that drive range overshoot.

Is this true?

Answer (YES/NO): NO